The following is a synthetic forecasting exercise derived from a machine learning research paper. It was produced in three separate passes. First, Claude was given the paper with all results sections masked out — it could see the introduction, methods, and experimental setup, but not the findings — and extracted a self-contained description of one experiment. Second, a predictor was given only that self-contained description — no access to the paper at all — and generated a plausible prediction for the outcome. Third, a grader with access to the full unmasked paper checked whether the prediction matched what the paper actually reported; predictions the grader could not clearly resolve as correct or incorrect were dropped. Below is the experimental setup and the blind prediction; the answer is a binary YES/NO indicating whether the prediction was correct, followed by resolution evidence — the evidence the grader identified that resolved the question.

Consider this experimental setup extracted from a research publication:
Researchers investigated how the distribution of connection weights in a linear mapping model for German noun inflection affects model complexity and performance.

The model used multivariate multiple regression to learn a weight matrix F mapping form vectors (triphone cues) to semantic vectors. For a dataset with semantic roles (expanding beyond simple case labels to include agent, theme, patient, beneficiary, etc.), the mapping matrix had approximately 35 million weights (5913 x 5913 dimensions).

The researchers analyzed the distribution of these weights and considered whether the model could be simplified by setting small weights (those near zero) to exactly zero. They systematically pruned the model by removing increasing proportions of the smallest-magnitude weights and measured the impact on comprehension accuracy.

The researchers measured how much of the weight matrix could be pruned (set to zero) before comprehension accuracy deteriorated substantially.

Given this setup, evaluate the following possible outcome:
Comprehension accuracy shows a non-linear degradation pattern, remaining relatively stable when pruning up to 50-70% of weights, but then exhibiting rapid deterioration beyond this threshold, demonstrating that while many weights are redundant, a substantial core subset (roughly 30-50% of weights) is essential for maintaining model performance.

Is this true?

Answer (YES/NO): NO